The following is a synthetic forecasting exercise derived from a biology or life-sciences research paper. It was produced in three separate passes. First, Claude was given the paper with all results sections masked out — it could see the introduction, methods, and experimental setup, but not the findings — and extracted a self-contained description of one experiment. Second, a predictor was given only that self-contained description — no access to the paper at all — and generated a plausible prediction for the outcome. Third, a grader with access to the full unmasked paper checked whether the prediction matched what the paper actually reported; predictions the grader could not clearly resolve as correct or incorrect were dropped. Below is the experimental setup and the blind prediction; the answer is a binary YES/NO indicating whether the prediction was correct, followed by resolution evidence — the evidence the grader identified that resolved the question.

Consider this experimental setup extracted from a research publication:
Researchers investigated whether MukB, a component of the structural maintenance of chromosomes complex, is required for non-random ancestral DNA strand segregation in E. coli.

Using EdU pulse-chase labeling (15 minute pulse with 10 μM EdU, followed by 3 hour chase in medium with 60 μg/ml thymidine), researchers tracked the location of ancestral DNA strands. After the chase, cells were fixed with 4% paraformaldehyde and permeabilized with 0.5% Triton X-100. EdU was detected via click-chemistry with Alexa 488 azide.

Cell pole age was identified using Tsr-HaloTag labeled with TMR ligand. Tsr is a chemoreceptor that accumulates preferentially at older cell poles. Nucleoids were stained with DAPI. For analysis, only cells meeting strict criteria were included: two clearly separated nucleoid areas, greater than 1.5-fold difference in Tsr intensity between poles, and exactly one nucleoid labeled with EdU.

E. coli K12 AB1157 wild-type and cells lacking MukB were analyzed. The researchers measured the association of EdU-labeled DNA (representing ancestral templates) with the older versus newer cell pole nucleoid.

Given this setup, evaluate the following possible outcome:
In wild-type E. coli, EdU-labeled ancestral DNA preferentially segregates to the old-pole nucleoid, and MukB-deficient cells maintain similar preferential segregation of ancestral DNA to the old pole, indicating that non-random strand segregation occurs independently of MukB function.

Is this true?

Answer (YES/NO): NO